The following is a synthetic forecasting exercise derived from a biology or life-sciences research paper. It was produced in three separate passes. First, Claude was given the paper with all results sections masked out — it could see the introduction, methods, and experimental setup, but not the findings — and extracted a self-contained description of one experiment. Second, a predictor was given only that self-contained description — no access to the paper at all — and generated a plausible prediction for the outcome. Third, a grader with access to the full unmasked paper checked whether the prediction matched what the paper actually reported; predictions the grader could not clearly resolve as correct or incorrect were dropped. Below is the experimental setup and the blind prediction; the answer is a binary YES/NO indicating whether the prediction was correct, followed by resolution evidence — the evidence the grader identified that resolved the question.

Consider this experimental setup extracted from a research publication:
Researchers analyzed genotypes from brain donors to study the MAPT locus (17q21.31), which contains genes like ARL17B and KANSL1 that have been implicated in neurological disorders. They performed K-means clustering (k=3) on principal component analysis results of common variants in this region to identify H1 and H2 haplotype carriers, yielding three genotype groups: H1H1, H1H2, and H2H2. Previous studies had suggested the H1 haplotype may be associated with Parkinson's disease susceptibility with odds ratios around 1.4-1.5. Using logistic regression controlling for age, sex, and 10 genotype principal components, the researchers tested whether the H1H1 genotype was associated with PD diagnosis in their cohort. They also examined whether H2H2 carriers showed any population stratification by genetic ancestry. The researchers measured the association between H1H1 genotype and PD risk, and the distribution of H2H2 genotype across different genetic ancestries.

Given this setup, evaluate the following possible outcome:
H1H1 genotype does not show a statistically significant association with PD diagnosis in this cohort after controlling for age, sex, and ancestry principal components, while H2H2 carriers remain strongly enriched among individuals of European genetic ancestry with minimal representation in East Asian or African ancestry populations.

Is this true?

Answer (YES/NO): NO